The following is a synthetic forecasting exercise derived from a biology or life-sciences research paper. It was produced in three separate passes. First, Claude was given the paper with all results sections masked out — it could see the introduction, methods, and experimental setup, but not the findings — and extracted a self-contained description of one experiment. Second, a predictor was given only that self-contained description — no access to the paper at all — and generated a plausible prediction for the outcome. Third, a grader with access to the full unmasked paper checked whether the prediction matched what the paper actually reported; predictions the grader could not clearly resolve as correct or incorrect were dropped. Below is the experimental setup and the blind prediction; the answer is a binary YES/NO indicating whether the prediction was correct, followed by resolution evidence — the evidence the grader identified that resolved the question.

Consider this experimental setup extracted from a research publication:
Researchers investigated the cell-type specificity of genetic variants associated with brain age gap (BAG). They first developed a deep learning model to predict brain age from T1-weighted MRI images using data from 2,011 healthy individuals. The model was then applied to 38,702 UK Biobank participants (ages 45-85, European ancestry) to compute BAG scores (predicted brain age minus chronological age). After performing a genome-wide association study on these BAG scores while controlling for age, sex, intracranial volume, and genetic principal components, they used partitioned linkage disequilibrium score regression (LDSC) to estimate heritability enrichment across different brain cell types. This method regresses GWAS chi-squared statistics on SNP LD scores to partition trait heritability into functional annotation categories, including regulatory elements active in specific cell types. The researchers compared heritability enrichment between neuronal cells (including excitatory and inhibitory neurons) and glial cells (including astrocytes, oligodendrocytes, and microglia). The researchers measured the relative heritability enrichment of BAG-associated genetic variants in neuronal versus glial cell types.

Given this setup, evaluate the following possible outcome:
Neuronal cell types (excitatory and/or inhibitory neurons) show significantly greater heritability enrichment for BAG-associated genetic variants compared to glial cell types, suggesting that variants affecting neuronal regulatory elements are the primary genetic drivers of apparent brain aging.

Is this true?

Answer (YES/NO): NO